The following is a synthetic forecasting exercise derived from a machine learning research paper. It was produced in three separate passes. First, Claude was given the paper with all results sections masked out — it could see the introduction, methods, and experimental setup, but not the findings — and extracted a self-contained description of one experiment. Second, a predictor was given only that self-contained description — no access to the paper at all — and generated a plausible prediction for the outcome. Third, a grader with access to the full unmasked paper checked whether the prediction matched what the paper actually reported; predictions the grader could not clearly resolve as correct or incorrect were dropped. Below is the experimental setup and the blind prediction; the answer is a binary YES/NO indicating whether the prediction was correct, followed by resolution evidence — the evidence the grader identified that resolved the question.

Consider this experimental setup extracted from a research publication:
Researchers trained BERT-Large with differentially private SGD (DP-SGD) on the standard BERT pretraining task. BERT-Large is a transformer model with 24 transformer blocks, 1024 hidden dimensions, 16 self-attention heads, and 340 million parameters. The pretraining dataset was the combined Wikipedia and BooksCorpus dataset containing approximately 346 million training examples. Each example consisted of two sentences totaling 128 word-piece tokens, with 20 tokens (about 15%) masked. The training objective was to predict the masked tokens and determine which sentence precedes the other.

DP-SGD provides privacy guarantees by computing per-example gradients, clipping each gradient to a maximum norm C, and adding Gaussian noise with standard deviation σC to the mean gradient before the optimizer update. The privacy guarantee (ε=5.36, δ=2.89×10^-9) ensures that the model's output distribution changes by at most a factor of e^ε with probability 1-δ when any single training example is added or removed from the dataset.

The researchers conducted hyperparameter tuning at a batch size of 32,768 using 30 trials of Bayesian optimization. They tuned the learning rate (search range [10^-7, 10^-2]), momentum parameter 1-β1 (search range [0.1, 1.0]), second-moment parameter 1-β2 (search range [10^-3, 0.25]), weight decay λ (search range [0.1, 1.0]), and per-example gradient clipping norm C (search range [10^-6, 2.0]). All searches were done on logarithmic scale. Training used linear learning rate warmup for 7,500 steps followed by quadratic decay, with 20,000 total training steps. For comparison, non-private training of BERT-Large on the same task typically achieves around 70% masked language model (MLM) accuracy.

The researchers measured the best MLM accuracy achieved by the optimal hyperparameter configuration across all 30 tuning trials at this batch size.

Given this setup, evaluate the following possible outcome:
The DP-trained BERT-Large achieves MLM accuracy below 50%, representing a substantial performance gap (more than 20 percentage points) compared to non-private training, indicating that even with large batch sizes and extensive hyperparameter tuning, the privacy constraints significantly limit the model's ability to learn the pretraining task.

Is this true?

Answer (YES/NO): YES